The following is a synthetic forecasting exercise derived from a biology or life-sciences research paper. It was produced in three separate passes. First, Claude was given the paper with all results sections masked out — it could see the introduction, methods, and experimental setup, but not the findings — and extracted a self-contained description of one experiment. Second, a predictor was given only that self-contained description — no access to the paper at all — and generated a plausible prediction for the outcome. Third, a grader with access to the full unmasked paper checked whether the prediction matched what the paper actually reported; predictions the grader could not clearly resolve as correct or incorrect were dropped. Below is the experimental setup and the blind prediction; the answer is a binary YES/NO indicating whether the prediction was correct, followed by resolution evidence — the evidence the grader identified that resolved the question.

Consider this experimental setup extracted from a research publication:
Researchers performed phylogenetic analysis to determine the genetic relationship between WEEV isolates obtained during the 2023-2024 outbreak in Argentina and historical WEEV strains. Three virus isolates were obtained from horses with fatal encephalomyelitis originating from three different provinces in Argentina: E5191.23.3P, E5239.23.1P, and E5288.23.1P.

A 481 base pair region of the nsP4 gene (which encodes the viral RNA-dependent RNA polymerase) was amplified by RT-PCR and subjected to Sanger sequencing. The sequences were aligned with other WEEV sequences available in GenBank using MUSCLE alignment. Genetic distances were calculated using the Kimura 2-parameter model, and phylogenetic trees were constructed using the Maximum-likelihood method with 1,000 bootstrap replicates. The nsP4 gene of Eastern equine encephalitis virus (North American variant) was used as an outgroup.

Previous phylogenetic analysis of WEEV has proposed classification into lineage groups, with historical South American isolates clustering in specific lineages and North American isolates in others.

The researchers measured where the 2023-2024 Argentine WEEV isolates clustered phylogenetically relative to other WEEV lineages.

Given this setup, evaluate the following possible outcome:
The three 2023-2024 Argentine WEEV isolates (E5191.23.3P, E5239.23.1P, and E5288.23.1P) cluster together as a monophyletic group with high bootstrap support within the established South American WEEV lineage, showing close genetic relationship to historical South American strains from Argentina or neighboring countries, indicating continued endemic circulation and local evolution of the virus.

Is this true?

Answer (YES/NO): NO